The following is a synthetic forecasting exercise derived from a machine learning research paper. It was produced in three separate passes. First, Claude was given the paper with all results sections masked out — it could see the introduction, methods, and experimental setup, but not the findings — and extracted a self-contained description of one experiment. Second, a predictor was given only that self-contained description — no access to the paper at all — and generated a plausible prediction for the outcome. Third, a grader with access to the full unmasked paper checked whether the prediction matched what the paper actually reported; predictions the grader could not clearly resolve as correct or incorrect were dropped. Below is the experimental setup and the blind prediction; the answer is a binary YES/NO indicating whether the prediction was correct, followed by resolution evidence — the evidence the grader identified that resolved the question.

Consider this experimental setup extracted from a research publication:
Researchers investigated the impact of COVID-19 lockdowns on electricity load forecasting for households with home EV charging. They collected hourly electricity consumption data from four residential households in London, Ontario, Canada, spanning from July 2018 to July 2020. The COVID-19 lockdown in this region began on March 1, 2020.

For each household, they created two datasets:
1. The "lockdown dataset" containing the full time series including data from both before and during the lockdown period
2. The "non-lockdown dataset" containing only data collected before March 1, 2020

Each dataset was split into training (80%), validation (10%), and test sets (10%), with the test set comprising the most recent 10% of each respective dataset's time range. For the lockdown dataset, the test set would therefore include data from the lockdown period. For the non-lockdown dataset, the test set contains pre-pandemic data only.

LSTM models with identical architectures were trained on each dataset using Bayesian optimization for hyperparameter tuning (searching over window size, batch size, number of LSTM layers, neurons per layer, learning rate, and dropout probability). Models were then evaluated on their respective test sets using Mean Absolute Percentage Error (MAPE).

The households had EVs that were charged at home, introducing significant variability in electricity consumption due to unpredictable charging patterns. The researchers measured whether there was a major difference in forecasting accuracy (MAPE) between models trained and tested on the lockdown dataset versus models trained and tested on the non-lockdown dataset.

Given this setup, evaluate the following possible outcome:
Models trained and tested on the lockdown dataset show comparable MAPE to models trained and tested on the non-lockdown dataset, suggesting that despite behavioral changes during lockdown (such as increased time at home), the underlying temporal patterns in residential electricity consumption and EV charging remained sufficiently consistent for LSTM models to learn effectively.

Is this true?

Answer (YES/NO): NO